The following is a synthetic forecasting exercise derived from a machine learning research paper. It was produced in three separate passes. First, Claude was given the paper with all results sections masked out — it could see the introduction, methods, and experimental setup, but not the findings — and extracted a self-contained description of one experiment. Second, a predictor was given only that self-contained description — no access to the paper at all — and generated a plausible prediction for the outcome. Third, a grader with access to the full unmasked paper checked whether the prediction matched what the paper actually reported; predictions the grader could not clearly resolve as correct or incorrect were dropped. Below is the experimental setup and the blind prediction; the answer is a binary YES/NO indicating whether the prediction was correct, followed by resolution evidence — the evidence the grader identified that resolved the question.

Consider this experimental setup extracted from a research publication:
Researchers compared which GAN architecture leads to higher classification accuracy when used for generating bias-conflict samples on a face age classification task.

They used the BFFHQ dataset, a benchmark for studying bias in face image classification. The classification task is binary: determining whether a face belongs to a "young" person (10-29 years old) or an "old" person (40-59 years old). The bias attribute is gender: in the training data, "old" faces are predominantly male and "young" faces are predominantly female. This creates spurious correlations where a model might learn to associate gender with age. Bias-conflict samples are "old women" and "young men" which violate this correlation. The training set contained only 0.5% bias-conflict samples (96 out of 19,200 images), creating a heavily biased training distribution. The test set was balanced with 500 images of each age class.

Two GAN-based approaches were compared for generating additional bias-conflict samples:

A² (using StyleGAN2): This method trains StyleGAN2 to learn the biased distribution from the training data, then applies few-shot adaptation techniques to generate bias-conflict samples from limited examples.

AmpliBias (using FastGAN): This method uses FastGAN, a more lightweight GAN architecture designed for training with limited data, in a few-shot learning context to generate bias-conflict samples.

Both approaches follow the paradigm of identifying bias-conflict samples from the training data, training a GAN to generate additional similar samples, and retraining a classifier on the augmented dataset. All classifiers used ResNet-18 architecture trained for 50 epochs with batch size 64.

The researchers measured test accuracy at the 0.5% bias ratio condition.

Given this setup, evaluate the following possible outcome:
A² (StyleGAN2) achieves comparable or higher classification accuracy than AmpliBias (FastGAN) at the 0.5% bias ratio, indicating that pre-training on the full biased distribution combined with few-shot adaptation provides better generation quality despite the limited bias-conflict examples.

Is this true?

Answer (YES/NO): NO